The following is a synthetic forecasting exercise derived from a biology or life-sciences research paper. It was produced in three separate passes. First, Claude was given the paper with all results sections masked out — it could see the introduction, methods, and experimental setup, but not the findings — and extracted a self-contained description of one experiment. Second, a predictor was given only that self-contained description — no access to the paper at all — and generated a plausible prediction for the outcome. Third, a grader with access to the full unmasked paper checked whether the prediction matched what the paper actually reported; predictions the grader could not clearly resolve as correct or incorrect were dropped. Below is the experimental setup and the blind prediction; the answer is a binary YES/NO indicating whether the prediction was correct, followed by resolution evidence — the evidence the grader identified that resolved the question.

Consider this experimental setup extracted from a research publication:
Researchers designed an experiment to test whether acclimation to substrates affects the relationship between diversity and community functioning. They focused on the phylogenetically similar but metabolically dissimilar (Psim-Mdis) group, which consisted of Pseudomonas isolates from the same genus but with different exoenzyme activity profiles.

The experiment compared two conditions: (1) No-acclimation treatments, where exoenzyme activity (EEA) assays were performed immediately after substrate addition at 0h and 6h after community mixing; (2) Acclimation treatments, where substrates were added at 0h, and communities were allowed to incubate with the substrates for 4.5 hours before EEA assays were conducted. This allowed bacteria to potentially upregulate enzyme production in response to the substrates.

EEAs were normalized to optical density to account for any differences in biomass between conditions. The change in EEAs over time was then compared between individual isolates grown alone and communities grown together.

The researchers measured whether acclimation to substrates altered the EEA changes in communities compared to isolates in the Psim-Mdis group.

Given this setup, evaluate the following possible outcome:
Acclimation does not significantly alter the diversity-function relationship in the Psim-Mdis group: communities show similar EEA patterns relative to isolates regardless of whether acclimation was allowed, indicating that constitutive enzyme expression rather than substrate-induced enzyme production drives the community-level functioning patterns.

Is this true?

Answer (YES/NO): NO